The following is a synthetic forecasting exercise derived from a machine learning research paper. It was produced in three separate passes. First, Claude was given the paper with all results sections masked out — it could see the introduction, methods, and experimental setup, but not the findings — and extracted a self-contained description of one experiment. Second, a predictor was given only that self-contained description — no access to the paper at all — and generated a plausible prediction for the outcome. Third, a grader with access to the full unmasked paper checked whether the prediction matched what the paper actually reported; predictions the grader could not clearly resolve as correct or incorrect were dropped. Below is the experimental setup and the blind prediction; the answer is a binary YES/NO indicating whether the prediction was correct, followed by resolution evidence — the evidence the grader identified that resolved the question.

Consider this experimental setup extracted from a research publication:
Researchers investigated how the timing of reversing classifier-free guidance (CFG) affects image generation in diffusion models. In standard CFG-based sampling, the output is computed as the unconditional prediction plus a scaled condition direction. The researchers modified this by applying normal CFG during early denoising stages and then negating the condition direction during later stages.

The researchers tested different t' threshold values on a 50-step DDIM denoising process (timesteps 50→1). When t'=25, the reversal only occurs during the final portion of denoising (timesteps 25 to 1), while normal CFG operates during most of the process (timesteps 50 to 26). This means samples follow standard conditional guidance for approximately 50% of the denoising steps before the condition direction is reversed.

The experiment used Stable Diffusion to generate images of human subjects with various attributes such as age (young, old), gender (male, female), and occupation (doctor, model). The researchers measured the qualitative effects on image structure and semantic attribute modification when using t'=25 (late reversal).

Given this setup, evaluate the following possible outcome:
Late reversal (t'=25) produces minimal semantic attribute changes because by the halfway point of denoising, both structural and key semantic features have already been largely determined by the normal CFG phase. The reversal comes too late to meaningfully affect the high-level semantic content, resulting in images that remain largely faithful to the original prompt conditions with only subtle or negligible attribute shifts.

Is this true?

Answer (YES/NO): YES